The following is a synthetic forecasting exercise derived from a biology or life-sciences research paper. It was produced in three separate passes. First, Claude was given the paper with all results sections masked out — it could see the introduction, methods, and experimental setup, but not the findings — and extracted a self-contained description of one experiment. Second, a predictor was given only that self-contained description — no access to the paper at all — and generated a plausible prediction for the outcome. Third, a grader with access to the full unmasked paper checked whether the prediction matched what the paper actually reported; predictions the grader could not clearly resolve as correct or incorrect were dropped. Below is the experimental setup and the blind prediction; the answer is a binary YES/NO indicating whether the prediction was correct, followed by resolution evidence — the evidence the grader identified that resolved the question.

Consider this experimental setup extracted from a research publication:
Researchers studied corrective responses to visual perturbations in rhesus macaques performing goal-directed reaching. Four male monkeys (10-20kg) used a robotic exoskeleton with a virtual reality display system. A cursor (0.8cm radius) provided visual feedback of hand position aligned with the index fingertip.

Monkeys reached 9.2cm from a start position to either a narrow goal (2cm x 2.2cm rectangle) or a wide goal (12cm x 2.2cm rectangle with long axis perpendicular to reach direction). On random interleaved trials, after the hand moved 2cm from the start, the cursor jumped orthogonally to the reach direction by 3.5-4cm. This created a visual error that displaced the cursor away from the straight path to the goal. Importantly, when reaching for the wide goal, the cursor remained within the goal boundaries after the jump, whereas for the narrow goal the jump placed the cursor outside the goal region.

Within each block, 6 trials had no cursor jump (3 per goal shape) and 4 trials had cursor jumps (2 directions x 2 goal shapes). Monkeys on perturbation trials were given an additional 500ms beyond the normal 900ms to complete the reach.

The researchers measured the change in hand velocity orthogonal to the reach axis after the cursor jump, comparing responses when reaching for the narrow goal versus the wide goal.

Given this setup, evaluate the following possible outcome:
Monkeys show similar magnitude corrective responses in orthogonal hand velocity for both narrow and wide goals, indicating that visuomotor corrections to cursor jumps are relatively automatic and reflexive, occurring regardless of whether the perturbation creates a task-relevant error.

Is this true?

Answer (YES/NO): NO